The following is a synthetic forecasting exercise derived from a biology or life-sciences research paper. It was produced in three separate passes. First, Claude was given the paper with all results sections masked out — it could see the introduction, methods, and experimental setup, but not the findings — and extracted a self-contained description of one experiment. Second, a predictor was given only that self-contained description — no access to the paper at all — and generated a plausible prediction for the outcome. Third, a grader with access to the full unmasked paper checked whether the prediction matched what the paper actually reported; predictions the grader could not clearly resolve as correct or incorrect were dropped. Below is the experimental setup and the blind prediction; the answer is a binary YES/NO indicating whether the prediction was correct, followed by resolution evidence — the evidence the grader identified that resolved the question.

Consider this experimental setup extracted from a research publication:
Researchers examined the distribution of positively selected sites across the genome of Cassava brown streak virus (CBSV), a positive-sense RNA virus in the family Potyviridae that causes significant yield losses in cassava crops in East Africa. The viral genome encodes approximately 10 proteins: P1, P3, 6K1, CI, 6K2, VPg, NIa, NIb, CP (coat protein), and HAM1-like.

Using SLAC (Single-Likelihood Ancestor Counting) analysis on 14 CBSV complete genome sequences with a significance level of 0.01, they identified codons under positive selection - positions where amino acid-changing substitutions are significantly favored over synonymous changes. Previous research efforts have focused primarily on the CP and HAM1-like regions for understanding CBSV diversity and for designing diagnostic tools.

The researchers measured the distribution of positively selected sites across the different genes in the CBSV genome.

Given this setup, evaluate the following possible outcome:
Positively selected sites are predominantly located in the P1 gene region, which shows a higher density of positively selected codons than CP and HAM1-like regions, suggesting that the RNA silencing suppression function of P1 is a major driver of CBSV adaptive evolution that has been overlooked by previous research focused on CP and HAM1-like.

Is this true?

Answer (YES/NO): NO